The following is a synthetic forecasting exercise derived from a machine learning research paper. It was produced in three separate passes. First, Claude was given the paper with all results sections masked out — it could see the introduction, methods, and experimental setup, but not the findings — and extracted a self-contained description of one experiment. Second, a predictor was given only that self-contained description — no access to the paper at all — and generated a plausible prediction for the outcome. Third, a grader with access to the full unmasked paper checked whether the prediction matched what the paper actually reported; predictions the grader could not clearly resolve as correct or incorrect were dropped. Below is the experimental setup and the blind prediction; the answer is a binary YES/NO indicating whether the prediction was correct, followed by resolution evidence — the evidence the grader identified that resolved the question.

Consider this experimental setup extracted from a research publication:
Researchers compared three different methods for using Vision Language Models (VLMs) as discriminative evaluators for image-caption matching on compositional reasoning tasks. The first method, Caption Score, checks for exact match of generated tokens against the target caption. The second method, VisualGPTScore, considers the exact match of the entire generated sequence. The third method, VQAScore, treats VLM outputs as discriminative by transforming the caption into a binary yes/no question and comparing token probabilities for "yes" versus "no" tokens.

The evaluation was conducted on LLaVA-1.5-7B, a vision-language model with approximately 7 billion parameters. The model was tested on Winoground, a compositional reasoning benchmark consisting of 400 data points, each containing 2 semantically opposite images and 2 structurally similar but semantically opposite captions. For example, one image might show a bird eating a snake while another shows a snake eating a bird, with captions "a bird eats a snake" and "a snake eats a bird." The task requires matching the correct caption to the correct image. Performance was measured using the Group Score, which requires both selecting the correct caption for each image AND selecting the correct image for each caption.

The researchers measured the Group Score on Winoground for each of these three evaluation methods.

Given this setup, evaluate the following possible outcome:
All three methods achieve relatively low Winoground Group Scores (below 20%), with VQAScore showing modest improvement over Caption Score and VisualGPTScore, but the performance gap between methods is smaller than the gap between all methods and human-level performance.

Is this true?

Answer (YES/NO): NO